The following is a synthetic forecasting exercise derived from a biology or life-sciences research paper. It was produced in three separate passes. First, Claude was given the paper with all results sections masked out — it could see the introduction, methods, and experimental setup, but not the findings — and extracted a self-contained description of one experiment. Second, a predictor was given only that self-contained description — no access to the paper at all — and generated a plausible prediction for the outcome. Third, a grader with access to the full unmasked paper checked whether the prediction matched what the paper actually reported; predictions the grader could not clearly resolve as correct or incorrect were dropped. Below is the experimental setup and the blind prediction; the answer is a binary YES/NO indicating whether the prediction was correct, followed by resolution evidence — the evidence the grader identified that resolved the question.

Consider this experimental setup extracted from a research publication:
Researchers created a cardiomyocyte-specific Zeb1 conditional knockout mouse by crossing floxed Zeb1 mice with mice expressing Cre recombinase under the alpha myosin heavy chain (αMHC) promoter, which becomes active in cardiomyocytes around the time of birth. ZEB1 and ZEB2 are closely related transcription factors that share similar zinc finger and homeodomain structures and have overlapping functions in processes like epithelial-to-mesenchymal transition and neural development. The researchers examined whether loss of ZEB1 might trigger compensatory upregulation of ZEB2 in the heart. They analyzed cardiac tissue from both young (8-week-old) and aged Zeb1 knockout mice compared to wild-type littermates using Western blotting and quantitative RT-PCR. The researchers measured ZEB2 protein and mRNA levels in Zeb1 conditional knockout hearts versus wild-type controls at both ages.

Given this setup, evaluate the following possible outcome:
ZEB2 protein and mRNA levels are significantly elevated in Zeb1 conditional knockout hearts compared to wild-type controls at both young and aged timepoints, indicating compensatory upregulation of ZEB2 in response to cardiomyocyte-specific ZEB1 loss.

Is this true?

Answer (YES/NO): NO